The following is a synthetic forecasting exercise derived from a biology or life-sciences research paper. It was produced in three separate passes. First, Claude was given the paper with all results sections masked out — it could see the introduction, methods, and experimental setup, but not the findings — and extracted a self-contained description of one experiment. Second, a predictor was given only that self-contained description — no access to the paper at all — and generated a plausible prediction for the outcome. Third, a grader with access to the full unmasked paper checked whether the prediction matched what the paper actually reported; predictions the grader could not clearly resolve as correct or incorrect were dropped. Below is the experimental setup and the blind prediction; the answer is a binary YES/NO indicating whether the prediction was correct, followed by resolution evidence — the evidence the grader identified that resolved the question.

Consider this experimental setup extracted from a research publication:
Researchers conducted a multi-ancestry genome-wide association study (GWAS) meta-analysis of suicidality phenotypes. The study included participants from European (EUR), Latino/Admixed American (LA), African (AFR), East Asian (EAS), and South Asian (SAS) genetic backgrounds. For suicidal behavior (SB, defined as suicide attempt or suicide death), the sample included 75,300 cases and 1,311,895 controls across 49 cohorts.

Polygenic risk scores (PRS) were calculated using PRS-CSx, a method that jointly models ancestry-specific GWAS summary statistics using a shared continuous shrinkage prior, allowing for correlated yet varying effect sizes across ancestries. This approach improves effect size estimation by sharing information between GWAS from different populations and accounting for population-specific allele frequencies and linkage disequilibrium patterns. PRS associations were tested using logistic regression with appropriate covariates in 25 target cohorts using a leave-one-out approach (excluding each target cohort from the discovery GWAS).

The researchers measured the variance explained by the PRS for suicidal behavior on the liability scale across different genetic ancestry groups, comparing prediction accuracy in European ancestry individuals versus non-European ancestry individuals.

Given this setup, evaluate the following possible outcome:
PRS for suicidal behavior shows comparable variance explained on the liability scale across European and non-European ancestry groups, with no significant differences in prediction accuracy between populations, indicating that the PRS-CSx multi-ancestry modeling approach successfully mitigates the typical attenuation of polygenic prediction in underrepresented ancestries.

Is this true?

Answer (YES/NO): NO